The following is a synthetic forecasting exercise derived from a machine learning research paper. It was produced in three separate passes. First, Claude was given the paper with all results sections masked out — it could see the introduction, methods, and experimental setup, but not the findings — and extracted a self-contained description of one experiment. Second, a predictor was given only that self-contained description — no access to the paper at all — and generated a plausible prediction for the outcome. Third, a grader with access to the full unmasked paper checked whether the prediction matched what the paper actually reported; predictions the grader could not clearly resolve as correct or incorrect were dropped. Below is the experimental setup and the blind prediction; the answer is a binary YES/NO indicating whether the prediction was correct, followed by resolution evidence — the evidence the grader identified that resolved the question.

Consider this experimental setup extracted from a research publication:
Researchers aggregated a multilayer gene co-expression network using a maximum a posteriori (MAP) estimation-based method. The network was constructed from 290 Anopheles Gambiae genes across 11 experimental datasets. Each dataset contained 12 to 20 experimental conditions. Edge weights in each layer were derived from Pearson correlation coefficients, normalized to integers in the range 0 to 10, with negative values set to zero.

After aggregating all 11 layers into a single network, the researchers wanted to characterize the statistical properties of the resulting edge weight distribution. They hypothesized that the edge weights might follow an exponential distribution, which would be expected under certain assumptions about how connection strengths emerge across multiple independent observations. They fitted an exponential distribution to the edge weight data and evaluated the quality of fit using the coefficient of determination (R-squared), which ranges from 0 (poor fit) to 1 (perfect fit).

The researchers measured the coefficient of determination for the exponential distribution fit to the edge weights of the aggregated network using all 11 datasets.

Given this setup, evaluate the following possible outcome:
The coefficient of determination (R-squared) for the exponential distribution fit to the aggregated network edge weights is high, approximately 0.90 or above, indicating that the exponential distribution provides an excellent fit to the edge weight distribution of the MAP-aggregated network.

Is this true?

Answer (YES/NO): YES